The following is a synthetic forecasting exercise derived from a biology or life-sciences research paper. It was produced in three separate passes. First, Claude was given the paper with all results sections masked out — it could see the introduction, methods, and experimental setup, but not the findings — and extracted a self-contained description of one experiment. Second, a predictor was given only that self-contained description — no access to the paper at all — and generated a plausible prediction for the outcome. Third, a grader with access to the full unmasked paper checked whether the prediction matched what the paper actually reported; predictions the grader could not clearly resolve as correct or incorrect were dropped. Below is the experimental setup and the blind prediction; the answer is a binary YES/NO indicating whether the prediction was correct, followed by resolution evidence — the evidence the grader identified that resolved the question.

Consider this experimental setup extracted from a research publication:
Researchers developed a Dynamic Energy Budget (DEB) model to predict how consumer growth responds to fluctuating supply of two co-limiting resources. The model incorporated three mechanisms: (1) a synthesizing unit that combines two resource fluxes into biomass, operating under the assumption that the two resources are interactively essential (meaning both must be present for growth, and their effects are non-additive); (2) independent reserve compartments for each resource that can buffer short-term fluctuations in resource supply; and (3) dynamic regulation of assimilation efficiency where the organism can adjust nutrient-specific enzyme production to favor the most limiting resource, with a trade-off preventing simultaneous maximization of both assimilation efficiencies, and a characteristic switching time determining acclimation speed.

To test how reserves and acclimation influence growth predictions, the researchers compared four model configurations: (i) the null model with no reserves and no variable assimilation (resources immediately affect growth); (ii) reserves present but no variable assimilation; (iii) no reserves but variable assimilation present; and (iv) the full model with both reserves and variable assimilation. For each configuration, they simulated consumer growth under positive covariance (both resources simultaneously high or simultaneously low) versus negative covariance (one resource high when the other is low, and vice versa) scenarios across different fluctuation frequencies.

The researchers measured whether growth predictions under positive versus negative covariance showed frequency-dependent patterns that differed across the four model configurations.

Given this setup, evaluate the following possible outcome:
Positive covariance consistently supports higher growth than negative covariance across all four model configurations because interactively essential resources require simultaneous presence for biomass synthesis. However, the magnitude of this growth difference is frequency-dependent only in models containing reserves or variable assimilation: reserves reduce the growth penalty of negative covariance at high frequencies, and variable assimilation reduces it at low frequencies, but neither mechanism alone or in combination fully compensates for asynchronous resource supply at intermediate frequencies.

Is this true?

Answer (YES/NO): NO